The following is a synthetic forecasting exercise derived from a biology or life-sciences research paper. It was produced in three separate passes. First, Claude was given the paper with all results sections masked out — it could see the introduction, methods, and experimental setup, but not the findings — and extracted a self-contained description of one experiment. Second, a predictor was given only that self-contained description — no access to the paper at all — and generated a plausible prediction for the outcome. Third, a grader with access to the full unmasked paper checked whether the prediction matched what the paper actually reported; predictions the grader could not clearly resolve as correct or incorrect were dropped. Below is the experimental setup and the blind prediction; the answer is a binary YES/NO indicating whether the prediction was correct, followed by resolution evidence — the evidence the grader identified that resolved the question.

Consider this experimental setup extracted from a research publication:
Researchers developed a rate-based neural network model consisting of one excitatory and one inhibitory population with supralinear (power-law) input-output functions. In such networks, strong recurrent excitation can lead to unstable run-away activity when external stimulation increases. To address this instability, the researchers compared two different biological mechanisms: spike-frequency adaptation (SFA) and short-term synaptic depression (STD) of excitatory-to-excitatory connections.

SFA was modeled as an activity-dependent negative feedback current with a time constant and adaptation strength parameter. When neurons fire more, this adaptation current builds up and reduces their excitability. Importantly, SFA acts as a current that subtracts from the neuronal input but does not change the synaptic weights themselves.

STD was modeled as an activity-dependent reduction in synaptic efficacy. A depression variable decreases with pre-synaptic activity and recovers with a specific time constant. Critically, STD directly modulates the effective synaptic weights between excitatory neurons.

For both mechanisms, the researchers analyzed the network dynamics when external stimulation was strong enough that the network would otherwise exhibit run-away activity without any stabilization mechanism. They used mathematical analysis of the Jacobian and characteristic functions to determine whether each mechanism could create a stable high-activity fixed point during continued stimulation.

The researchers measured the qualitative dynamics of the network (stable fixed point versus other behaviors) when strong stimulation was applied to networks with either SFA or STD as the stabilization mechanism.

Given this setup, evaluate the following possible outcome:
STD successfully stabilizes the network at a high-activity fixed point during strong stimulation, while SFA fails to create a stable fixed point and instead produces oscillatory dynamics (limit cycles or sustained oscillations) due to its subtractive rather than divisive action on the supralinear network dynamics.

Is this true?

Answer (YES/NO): NO